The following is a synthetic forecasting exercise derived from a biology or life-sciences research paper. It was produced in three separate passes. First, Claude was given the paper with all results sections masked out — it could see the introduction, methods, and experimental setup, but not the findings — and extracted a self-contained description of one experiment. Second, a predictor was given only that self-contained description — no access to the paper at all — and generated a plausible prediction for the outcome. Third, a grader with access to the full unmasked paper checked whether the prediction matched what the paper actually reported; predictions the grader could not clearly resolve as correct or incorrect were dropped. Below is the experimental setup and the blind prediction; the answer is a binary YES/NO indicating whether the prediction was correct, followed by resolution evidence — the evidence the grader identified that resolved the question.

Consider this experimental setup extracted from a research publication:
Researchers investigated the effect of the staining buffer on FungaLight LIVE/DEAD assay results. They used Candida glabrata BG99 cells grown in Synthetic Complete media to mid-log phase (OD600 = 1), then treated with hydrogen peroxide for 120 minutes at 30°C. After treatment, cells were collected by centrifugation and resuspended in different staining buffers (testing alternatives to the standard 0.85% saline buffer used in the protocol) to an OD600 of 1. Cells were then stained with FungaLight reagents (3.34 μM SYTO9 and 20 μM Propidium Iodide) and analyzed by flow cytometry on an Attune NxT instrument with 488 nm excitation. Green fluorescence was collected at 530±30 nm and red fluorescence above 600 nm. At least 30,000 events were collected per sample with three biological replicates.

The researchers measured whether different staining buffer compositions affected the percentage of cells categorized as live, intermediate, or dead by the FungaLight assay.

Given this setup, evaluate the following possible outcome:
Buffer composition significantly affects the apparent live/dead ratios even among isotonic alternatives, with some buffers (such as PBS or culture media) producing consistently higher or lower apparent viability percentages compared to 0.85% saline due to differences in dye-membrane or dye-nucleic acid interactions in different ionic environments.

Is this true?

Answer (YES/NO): NO